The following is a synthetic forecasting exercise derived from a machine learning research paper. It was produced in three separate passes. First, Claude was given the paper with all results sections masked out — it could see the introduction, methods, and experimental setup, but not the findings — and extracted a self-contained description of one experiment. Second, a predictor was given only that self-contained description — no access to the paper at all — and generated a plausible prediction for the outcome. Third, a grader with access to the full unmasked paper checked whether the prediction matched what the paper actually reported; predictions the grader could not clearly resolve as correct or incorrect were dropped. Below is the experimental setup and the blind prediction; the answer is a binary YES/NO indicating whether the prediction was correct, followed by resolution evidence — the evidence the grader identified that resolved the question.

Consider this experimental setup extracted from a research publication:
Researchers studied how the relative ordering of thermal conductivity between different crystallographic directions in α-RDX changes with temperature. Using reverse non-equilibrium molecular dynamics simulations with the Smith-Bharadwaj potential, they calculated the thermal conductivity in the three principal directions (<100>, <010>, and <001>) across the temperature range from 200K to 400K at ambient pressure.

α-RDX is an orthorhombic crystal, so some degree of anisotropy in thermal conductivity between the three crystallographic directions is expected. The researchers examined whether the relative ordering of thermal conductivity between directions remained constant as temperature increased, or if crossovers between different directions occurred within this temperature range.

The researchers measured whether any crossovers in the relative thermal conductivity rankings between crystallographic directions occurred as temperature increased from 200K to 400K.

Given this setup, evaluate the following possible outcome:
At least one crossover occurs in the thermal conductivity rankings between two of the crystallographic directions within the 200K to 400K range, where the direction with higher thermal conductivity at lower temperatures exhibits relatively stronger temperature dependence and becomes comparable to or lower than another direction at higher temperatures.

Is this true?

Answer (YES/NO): NO